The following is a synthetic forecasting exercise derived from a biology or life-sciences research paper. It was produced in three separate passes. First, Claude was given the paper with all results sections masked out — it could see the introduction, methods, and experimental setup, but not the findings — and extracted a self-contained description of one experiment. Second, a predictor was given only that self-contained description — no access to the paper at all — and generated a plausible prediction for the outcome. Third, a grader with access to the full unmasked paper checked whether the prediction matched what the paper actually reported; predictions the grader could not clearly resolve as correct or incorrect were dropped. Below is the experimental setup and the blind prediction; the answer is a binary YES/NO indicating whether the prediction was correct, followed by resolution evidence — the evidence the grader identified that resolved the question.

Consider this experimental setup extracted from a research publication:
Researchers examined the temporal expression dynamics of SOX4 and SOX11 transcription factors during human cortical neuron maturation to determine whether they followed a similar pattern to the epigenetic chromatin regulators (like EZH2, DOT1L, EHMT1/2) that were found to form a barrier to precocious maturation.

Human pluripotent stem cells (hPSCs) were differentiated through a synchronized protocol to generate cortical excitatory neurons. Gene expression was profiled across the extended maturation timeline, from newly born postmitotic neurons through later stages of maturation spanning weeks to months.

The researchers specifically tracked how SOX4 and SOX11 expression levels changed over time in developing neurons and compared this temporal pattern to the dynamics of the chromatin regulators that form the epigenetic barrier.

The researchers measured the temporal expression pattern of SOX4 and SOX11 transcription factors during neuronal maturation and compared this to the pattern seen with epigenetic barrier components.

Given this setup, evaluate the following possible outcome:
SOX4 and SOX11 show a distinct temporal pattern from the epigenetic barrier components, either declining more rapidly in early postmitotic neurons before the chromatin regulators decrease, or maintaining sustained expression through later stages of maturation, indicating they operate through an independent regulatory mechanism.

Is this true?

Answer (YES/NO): NO